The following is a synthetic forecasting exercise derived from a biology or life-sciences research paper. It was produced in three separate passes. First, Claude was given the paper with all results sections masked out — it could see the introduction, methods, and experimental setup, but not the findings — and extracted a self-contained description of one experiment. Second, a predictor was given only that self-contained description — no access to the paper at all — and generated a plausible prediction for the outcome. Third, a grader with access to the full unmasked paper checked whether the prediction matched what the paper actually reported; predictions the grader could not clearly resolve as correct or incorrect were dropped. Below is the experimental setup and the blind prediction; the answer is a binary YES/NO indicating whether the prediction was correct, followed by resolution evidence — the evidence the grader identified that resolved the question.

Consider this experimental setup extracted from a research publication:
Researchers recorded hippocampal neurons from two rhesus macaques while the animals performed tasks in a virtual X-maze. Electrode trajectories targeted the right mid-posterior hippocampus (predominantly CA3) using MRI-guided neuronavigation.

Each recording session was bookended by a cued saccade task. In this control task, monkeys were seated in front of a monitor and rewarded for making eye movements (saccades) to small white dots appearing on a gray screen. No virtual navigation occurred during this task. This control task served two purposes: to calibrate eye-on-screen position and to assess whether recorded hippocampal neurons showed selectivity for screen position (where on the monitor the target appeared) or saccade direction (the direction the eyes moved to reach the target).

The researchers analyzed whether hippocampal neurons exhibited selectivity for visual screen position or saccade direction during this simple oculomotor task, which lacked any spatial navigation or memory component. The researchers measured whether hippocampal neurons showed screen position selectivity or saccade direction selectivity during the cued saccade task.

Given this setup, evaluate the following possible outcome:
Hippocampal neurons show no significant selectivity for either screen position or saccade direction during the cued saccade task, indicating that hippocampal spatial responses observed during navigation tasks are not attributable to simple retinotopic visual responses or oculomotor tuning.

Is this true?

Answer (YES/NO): NO